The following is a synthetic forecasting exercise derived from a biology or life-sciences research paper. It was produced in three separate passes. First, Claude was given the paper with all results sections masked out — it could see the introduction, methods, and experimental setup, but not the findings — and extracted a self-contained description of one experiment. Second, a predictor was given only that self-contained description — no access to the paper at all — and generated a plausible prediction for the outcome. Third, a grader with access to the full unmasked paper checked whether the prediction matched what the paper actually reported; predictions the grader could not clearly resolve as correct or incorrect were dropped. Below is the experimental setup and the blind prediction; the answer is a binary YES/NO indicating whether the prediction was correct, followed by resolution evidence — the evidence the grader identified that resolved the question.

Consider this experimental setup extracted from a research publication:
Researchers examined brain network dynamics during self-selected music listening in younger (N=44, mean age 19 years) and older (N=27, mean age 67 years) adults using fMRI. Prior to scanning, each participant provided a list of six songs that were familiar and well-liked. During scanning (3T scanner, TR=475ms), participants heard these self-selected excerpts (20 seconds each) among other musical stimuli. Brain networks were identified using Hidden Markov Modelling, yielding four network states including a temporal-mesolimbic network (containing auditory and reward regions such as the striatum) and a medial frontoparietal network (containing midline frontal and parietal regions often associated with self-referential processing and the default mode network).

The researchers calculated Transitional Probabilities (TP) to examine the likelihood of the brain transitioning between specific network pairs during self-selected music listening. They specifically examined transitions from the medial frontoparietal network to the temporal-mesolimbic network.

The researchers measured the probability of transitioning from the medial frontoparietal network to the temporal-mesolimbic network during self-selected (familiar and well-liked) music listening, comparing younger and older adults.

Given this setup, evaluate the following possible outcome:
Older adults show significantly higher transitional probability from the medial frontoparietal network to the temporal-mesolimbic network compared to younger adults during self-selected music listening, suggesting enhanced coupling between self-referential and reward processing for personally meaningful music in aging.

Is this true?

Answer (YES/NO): YES